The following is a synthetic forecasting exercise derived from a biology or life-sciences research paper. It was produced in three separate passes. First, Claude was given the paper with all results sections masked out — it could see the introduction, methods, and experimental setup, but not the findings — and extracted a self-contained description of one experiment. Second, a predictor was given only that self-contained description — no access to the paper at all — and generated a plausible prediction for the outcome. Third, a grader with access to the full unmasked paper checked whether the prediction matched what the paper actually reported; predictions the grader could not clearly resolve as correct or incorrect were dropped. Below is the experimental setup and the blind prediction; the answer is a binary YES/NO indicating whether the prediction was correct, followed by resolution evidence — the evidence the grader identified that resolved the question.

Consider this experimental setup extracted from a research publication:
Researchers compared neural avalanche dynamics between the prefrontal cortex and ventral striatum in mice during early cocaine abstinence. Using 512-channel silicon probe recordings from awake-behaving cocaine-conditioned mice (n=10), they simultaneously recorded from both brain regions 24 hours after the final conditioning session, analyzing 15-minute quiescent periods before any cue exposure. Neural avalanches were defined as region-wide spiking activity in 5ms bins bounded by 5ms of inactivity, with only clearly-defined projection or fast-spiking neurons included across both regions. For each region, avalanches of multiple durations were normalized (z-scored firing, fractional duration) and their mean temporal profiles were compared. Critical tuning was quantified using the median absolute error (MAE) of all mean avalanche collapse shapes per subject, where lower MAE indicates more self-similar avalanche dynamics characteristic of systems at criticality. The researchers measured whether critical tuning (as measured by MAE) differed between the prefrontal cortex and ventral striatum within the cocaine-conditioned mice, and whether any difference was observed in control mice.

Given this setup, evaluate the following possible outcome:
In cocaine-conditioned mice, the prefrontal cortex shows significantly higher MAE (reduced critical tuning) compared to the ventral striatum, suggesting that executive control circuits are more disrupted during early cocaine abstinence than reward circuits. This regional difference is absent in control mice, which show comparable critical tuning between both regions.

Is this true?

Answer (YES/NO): NO